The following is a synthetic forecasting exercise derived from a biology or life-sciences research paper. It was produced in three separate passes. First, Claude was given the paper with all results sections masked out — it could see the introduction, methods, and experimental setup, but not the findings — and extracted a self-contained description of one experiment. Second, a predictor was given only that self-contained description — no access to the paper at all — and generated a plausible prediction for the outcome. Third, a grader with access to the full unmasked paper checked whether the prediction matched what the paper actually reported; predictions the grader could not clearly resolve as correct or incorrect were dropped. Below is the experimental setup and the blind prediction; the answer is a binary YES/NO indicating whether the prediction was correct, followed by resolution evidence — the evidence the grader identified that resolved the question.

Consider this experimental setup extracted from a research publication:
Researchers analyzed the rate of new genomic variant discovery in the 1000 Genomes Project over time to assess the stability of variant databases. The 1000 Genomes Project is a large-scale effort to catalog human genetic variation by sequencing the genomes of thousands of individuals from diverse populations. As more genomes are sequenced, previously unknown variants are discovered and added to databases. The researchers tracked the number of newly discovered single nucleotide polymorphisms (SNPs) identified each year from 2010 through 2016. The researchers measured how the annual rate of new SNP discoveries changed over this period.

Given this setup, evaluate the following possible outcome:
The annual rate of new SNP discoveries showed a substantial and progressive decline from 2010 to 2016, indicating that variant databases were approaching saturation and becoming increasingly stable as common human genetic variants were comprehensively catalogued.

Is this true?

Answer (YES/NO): YES